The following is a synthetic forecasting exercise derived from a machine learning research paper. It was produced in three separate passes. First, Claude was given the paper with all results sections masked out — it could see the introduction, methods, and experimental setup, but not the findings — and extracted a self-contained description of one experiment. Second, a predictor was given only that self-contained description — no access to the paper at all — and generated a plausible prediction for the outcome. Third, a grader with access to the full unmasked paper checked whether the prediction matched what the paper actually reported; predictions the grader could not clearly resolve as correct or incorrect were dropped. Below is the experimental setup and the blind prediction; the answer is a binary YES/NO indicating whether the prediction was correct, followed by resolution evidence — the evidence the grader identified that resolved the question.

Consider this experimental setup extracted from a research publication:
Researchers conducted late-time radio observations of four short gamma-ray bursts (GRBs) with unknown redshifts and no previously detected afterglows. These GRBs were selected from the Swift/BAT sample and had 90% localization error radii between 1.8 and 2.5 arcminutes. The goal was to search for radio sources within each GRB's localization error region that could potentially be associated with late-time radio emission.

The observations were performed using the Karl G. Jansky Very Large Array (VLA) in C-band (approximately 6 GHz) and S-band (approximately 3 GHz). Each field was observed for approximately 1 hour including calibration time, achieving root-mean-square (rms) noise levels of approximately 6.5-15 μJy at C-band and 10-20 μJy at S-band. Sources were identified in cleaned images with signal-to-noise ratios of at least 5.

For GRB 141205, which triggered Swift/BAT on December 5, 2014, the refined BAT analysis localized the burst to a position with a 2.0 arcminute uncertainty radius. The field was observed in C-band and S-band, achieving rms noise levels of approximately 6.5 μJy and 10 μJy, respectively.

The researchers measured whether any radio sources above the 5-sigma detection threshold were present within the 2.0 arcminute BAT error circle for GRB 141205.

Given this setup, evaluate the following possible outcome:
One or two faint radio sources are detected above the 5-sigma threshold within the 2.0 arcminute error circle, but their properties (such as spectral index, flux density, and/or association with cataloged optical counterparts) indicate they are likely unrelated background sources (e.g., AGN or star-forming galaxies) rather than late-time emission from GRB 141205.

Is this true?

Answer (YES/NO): NO